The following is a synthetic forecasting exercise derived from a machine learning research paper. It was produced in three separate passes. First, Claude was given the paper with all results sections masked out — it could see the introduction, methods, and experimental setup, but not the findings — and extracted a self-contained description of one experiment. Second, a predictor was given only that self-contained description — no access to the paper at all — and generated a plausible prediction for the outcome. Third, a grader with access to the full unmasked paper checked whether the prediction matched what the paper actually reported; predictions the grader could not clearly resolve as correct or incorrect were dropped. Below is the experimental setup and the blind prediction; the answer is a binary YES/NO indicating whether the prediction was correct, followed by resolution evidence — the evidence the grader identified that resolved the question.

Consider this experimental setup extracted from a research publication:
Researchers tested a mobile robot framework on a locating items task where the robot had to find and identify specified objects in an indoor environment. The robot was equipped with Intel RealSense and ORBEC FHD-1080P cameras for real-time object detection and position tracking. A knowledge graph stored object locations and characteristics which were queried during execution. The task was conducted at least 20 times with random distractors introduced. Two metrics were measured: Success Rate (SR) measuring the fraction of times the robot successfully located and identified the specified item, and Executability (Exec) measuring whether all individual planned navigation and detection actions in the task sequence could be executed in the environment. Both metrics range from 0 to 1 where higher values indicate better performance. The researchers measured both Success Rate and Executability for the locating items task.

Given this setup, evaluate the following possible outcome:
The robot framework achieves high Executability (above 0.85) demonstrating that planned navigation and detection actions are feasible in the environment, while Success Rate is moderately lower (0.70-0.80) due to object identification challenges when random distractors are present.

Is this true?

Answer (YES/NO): NO